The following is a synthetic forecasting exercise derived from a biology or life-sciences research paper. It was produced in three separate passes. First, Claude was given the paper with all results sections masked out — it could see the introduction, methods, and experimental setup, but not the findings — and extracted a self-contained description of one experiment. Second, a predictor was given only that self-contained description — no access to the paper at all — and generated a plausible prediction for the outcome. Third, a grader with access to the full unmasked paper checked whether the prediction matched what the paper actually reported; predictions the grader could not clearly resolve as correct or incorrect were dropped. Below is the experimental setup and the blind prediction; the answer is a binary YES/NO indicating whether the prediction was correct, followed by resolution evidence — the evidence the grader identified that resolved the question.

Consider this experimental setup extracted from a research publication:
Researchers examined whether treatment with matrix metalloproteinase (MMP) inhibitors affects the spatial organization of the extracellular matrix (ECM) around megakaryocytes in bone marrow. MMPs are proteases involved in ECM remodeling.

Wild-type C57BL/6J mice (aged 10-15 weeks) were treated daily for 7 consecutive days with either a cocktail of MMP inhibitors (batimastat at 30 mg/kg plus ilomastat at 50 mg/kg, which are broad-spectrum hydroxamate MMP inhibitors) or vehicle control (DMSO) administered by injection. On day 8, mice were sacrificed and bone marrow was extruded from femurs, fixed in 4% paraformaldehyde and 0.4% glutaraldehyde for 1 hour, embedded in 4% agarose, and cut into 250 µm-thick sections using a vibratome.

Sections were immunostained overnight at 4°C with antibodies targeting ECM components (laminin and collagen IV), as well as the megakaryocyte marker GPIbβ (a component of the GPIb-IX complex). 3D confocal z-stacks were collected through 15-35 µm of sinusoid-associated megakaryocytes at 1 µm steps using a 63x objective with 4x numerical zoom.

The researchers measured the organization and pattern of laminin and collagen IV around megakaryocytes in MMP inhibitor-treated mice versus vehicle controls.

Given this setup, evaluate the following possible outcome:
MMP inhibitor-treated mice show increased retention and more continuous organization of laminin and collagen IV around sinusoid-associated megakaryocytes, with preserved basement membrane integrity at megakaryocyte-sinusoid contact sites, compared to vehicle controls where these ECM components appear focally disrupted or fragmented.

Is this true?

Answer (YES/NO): NO